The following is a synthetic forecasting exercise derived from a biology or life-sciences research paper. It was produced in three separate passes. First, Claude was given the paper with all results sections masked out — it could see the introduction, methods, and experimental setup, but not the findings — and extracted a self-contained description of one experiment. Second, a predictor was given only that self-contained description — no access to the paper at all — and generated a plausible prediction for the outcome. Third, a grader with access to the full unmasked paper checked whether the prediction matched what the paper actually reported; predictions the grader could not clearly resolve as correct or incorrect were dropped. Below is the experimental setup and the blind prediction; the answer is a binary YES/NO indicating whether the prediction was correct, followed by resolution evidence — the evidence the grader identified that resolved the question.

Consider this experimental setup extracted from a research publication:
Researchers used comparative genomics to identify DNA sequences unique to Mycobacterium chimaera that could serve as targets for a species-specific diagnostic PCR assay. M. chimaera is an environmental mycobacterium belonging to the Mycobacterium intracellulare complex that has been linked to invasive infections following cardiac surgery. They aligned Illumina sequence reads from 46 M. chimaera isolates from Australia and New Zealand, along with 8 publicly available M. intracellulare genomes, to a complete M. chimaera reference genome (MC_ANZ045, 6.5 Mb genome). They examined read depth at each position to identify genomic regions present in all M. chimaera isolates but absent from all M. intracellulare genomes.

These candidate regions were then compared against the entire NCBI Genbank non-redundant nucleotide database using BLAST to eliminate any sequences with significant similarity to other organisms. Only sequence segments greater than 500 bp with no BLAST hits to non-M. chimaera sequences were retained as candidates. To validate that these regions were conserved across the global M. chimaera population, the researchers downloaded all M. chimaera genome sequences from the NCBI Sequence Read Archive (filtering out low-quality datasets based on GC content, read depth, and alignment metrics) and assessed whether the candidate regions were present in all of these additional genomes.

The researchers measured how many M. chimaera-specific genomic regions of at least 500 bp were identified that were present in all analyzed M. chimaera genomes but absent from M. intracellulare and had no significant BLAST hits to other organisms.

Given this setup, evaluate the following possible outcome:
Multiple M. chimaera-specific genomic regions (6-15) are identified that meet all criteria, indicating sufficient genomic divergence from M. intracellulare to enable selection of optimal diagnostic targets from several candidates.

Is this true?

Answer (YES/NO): YES